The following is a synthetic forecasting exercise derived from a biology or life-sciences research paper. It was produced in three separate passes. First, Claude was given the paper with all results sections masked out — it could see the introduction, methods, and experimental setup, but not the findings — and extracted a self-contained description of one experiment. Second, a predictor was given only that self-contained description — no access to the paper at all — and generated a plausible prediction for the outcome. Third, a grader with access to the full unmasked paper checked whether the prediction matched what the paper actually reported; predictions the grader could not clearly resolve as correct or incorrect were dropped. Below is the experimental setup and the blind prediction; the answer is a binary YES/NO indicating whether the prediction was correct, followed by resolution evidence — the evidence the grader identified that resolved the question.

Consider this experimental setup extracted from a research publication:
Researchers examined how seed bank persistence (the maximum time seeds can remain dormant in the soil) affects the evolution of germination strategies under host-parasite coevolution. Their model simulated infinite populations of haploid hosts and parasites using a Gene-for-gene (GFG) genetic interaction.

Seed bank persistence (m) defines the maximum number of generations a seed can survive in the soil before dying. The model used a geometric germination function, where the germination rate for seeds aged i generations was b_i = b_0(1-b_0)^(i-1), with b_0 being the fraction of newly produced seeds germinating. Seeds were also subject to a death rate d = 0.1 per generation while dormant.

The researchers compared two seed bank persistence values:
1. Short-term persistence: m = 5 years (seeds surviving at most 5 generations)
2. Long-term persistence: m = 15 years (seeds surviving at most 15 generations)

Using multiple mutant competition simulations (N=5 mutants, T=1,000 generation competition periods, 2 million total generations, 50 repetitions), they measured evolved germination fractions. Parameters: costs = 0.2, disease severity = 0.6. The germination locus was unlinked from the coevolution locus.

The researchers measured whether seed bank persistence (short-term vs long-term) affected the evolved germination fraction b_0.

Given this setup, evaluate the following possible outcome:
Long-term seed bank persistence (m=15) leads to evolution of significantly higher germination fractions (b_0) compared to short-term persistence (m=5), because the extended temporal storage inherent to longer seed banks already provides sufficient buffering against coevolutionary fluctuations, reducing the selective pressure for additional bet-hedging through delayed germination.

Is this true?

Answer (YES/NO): NO